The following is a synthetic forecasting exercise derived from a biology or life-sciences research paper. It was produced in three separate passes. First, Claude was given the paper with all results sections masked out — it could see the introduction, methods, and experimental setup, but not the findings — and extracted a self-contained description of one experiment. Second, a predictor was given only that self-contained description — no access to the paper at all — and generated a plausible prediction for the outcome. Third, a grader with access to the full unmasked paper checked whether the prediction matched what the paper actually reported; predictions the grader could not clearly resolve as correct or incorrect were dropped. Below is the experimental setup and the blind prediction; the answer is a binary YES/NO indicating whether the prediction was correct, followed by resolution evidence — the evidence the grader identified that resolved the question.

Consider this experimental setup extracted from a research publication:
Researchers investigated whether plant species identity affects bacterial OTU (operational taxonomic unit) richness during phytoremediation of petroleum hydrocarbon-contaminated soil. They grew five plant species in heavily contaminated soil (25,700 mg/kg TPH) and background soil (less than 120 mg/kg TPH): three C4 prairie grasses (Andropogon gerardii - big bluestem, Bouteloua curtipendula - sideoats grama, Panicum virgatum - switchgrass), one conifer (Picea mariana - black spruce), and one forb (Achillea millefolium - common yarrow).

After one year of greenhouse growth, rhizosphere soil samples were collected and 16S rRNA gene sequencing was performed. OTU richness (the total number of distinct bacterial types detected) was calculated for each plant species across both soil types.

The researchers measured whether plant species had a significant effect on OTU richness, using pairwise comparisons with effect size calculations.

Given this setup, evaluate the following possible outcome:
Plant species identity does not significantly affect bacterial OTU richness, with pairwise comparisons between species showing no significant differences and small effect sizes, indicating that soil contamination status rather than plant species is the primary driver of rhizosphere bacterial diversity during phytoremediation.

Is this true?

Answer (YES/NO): NO